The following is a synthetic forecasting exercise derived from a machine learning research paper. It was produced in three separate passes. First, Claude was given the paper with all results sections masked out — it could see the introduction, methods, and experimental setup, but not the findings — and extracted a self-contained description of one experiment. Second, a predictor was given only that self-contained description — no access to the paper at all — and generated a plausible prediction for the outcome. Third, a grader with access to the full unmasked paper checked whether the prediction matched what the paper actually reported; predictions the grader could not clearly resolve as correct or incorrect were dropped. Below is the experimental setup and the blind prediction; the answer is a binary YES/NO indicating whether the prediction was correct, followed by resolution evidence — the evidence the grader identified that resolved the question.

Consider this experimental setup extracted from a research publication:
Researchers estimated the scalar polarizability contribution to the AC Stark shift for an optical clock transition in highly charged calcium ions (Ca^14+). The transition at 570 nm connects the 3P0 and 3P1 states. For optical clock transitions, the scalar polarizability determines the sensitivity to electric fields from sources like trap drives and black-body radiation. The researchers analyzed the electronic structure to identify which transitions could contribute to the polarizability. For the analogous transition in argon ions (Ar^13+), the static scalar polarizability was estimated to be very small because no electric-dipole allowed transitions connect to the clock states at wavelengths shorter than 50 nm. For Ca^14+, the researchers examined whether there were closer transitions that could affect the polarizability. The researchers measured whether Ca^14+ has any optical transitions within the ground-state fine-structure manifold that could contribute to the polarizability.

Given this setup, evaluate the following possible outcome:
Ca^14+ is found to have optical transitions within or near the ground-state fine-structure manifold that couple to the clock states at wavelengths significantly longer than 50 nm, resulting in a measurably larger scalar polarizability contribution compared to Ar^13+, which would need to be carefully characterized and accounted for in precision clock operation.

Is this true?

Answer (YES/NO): NO